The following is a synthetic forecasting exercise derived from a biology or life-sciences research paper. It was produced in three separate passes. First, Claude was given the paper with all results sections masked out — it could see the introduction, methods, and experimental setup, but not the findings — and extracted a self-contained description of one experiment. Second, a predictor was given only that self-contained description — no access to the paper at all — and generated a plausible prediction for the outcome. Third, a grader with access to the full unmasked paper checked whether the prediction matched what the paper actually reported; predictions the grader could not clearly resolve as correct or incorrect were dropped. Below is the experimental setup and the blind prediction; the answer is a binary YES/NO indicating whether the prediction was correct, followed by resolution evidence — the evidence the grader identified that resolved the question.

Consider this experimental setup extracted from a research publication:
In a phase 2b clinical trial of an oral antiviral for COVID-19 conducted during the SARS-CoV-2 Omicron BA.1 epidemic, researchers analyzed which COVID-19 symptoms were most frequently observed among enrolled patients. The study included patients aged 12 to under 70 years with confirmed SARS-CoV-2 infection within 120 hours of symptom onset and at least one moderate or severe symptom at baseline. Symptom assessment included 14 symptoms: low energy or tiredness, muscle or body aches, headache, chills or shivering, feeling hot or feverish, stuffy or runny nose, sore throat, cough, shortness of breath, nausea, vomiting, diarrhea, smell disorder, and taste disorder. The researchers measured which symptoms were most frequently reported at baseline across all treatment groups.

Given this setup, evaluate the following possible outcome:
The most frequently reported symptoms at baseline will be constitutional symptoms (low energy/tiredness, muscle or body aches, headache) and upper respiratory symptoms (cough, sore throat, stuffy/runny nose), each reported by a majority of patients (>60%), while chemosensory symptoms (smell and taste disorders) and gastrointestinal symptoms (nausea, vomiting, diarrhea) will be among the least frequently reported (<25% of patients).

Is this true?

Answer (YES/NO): NO